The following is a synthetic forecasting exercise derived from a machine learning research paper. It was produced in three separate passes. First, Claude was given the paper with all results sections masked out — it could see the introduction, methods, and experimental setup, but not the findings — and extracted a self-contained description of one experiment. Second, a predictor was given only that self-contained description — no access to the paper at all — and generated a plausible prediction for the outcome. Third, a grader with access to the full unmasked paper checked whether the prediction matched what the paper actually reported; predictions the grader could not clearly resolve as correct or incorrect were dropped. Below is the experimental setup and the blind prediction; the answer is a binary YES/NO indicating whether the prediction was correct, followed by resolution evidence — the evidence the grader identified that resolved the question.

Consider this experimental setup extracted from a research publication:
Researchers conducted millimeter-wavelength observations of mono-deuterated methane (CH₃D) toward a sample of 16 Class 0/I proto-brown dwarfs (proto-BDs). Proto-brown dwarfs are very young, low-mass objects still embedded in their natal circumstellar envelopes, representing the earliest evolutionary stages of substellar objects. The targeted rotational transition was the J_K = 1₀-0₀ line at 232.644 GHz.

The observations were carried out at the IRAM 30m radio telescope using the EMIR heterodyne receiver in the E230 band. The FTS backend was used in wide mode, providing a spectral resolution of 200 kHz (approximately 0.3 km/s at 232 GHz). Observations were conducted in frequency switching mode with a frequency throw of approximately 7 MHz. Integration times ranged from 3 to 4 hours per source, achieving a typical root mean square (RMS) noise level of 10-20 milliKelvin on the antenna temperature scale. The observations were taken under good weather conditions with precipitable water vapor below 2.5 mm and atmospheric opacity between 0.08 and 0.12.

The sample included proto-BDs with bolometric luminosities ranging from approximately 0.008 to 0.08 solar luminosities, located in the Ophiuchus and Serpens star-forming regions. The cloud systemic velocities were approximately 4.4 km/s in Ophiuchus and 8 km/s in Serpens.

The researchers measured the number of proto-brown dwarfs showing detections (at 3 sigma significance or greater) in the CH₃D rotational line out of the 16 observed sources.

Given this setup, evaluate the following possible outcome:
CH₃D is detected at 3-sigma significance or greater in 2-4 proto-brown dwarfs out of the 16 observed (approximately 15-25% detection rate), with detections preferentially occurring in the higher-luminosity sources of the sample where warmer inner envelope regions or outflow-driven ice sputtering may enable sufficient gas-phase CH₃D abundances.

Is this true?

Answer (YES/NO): NO